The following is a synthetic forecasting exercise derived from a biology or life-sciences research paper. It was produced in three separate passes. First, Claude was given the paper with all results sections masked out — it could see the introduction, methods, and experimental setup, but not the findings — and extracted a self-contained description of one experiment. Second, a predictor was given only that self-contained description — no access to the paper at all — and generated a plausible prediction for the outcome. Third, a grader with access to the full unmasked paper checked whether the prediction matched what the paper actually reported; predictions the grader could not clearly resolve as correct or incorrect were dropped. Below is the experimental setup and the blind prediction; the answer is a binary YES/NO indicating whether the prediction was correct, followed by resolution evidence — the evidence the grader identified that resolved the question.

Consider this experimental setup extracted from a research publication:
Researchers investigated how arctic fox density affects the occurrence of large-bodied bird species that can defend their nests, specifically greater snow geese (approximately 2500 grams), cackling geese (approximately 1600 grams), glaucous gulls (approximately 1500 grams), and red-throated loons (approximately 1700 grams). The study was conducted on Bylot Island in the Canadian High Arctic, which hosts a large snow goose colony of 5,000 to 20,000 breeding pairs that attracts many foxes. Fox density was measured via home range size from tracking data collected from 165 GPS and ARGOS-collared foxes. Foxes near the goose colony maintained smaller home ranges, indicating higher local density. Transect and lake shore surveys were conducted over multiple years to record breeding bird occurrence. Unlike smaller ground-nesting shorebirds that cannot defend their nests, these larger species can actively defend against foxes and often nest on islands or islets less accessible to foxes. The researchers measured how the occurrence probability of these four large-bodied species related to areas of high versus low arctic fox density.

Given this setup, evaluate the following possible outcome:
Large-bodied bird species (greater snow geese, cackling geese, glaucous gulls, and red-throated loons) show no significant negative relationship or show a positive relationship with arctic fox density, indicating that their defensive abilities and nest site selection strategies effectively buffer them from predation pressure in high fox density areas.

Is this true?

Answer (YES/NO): YES